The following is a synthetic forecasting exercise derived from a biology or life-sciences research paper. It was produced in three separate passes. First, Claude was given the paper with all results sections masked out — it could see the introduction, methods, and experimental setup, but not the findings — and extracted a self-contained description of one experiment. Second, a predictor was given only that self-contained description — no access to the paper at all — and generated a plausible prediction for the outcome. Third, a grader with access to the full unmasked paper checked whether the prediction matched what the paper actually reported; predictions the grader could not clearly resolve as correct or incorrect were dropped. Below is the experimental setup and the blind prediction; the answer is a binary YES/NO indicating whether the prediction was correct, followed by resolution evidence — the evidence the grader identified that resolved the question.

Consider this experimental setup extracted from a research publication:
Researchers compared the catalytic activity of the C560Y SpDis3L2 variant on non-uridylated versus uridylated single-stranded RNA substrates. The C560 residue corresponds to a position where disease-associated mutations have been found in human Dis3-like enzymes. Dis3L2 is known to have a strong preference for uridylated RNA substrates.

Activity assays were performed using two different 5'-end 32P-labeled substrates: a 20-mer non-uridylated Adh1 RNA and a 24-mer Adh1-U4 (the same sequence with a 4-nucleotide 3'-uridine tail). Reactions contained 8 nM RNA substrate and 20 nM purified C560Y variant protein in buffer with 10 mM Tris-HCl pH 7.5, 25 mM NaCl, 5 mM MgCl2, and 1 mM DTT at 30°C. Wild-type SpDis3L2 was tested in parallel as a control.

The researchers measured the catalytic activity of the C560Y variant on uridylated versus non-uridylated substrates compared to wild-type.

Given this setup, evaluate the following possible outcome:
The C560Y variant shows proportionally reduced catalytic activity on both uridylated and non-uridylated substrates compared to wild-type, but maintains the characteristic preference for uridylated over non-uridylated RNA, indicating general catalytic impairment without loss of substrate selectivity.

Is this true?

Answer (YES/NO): NO